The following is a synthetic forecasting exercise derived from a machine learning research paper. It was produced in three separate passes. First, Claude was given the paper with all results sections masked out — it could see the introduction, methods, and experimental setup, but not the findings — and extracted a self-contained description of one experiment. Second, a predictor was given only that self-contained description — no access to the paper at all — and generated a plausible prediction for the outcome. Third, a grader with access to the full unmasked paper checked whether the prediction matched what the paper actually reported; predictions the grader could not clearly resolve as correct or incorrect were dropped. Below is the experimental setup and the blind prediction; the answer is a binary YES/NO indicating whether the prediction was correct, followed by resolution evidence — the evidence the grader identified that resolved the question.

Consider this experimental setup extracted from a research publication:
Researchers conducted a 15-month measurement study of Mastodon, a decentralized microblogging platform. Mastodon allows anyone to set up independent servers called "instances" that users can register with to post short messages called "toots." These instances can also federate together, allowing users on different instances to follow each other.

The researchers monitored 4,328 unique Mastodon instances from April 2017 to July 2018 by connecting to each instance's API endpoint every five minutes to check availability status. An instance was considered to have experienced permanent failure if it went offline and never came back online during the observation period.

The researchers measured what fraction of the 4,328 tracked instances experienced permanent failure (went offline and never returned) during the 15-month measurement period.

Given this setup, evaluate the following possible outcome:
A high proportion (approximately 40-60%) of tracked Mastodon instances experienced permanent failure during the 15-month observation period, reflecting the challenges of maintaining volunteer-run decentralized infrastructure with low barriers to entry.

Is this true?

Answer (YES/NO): NO